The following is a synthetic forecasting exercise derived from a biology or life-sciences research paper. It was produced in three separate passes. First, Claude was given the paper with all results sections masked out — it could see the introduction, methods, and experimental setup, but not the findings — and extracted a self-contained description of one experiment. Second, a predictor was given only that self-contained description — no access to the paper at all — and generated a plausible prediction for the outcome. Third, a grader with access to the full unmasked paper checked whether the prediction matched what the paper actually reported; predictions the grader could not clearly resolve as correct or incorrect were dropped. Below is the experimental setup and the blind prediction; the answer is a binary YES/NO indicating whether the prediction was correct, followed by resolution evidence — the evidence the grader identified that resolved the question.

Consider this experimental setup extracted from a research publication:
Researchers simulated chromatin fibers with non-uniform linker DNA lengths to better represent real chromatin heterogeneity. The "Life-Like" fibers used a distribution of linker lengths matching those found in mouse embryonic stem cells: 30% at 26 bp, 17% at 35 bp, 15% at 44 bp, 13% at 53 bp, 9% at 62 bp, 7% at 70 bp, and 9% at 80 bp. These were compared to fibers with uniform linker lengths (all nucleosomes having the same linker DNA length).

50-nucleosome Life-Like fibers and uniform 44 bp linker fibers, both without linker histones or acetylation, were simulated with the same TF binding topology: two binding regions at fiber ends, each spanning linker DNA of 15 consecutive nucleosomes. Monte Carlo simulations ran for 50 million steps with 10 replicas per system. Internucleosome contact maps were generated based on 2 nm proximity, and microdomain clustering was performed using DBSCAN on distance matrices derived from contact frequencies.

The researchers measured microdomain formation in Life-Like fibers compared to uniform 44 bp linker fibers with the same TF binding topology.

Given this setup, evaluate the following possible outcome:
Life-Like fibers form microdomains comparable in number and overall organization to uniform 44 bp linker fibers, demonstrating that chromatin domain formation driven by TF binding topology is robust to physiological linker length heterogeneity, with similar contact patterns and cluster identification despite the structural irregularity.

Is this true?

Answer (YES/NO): NO